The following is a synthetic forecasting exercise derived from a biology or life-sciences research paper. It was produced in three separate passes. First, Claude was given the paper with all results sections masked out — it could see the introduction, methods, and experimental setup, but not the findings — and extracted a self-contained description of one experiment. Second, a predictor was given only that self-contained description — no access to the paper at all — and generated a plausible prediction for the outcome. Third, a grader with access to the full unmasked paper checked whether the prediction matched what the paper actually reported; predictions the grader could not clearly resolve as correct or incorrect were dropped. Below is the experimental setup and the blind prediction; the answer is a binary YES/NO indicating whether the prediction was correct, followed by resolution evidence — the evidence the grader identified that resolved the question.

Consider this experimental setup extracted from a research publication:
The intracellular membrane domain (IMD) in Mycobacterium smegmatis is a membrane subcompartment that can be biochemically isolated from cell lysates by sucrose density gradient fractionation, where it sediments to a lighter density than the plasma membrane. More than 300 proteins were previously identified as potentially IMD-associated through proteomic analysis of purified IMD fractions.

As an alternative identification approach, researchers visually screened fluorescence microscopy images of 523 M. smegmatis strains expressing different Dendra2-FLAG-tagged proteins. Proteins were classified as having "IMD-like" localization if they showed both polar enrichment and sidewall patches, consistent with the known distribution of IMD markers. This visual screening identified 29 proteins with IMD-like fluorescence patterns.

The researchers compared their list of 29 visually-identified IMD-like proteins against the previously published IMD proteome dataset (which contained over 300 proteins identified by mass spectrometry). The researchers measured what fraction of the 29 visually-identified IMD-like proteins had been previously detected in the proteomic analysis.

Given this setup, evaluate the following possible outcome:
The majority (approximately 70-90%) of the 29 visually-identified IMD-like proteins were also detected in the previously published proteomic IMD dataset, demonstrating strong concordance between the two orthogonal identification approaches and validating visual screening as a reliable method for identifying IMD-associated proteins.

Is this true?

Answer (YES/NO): NO